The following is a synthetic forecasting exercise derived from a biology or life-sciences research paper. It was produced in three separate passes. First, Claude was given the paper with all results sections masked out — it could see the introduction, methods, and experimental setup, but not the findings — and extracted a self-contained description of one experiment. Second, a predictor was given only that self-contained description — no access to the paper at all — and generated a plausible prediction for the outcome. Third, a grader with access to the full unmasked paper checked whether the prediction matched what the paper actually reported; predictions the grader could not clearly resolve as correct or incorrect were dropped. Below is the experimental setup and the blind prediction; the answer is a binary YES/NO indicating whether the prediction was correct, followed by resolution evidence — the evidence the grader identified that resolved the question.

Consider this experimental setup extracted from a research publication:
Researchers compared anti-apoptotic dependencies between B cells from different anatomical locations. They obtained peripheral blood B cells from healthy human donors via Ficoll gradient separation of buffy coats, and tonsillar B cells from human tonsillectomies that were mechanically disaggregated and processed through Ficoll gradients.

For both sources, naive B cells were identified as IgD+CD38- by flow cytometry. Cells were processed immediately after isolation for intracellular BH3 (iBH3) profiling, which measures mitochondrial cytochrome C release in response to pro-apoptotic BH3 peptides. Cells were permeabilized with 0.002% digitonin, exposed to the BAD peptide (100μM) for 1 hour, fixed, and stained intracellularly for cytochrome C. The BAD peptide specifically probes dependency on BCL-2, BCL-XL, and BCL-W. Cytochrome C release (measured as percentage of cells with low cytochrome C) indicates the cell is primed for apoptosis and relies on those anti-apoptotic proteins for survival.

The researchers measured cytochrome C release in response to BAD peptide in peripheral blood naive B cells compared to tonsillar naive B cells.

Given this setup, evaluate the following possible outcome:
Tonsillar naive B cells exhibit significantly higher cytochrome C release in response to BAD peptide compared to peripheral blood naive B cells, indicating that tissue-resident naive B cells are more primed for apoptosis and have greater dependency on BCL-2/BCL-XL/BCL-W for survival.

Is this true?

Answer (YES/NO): NO